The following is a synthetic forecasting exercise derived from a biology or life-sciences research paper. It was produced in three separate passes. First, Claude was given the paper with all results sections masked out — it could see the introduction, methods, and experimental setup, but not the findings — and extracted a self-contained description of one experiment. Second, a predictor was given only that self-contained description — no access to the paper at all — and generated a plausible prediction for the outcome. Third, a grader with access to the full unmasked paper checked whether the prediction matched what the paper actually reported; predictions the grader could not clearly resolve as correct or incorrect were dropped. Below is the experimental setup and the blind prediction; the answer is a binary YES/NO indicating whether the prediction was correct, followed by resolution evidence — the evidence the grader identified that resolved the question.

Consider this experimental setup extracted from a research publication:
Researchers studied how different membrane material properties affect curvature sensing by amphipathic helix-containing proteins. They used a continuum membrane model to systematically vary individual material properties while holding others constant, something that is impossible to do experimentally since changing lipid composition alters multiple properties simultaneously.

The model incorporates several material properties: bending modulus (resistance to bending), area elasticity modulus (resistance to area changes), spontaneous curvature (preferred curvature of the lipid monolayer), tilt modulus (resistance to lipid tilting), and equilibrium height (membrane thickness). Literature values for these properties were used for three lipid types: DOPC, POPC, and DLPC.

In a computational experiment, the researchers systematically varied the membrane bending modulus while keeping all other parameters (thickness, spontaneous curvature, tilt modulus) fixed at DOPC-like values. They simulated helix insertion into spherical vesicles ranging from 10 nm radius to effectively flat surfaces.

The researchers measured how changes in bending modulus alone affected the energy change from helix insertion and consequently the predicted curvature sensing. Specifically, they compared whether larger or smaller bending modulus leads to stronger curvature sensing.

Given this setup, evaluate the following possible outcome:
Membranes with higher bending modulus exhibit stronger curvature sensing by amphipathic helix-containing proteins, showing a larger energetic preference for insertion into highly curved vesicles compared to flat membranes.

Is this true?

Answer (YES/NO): YES